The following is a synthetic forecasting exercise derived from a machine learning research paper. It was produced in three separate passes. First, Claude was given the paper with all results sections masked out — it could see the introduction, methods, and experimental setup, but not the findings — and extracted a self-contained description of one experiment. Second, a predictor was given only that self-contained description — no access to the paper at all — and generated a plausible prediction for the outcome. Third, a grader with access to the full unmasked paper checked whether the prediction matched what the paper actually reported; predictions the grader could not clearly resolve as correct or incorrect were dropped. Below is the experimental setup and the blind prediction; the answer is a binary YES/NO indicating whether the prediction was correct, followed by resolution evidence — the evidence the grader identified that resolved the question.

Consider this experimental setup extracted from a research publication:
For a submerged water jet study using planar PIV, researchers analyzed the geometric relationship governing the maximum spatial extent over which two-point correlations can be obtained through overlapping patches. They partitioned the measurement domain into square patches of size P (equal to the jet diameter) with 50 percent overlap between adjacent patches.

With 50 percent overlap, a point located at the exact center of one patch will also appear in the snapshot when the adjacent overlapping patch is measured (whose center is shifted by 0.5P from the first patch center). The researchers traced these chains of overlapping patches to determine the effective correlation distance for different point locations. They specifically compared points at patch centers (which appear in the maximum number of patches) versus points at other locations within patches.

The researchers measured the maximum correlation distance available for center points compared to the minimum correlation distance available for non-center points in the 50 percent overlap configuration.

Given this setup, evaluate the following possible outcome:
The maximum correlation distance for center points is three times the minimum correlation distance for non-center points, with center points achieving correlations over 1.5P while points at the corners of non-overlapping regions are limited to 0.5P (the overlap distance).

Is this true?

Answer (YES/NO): NO